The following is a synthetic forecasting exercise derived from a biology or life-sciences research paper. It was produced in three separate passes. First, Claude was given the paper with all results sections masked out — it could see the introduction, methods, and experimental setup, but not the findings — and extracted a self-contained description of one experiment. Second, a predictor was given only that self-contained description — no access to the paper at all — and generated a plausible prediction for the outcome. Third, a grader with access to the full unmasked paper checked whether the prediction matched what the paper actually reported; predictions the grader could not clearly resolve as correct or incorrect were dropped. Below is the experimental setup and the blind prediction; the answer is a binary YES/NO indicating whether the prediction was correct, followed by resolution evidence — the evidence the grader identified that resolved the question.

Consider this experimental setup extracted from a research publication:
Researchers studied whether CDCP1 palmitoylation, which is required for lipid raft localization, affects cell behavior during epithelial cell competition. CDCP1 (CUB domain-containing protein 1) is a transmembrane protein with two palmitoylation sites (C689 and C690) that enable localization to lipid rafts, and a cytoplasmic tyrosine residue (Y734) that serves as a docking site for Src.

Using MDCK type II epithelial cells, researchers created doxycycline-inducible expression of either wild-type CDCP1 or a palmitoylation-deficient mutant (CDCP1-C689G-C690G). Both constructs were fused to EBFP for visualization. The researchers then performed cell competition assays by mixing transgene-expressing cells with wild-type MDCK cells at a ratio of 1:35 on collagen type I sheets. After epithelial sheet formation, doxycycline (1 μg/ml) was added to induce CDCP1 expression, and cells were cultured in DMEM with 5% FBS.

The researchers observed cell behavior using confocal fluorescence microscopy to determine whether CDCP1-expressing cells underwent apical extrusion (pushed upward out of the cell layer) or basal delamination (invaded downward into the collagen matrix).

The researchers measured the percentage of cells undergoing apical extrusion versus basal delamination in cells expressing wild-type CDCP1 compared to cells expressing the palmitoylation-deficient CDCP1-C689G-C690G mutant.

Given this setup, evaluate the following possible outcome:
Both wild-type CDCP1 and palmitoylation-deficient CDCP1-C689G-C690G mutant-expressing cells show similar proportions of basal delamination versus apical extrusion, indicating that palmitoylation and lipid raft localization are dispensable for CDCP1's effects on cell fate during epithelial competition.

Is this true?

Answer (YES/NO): NO